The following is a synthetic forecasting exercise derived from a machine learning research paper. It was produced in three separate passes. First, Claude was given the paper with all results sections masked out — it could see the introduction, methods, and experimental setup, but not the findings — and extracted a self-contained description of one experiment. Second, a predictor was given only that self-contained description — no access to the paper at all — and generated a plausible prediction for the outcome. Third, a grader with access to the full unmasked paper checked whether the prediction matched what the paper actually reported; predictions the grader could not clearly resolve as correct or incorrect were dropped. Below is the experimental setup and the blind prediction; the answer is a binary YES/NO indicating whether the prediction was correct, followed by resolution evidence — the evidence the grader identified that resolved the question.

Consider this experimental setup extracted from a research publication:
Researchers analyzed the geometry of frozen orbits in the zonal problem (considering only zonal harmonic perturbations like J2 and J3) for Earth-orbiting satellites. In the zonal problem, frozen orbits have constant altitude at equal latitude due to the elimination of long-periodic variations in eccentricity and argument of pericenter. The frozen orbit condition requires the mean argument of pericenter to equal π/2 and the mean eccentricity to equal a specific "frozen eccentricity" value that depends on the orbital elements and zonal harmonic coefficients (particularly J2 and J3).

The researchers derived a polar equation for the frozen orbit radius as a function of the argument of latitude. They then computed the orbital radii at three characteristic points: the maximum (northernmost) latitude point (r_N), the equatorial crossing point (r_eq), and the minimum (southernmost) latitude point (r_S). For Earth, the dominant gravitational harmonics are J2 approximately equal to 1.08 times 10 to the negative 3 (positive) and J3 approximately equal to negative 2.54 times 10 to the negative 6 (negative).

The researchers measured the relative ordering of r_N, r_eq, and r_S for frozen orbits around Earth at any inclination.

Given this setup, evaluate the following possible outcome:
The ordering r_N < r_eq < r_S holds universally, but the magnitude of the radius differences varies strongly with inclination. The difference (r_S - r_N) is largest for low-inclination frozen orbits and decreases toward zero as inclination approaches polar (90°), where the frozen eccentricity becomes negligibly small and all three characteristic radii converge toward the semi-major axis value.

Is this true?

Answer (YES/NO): NO